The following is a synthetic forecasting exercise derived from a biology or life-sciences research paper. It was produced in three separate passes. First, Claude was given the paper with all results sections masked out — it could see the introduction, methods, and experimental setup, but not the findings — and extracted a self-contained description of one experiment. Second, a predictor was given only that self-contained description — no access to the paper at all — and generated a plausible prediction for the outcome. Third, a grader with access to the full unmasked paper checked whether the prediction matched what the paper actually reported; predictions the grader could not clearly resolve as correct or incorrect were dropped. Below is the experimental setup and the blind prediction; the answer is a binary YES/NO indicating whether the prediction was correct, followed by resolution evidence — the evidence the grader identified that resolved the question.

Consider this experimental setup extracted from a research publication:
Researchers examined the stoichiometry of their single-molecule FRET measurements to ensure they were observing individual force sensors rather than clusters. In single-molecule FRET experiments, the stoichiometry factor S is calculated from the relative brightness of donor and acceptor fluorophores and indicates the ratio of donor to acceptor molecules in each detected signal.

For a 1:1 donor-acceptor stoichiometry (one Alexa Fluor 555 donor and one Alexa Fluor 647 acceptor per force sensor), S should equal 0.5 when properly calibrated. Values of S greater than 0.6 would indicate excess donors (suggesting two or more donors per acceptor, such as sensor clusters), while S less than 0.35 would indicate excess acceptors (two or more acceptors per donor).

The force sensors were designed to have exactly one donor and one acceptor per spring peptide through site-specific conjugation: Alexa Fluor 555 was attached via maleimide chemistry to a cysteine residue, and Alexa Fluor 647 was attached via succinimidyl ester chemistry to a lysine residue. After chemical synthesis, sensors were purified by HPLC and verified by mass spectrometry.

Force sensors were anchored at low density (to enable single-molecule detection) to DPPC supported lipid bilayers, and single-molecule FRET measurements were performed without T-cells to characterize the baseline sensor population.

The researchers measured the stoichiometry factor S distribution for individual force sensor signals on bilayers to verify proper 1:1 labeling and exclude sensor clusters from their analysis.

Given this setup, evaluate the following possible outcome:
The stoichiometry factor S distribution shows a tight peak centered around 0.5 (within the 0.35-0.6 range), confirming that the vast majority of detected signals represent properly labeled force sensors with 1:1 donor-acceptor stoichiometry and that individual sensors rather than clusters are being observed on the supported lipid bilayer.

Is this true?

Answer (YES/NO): YES